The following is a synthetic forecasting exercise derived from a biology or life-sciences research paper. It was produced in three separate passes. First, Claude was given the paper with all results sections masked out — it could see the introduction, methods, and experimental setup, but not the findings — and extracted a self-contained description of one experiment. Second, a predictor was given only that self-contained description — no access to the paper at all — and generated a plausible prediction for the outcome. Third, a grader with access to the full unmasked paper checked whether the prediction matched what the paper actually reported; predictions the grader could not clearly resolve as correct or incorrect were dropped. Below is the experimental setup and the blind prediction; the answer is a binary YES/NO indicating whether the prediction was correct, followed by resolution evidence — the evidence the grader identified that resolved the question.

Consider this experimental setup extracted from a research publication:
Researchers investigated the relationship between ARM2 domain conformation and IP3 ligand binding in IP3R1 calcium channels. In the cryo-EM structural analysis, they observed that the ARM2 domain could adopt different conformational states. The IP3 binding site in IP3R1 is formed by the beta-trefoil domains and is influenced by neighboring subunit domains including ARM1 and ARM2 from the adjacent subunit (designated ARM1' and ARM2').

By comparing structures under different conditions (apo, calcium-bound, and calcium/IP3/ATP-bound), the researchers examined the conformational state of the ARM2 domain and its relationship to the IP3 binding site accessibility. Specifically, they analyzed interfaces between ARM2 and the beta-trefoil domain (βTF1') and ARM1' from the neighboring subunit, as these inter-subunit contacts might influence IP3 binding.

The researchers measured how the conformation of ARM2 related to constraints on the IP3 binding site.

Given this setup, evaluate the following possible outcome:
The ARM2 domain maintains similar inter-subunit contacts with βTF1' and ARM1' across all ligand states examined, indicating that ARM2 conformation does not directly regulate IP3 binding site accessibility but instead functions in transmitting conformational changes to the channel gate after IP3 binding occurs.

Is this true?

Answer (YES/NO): NO